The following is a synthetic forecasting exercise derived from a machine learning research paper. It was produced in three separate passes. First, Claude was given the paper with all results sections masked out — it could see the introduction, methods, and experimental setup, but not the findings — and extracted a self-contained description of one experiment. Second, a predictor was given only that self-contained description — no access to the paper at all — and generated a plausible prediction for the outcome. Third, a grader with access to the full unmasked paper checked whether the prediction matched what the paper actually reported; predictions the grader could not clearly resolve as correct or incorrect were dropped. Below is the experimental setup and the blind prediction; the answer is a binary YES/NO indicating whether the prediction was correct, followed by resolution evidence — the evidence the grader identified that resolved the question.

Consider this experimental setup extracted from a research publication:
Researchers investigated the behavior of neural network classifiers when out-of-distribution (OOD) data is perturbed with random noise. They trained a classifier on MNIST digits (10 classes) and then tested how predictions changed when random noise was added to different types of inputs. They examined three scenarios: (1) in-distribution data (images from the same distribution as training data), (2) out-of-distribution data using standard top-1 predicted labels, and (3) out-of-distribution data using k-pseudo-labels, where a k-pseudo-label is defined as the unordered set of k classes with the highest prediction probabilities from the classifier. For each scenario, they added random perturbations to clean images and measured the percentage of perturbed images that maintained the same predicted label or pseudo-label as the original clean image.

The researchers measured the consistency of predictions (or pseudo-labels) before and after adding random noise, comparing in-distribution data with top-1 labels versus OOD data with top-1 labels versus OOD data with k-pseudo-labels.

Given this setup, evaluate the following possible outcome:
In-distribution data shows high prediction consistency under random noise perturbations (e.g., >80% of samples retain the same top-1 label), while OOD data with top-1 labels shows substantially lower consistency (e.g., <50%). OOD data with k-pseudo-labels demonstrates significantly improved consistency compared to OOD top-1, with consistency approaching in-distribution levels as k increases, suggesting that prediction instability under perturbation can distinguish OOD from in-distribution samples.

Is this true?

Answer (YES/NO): YES